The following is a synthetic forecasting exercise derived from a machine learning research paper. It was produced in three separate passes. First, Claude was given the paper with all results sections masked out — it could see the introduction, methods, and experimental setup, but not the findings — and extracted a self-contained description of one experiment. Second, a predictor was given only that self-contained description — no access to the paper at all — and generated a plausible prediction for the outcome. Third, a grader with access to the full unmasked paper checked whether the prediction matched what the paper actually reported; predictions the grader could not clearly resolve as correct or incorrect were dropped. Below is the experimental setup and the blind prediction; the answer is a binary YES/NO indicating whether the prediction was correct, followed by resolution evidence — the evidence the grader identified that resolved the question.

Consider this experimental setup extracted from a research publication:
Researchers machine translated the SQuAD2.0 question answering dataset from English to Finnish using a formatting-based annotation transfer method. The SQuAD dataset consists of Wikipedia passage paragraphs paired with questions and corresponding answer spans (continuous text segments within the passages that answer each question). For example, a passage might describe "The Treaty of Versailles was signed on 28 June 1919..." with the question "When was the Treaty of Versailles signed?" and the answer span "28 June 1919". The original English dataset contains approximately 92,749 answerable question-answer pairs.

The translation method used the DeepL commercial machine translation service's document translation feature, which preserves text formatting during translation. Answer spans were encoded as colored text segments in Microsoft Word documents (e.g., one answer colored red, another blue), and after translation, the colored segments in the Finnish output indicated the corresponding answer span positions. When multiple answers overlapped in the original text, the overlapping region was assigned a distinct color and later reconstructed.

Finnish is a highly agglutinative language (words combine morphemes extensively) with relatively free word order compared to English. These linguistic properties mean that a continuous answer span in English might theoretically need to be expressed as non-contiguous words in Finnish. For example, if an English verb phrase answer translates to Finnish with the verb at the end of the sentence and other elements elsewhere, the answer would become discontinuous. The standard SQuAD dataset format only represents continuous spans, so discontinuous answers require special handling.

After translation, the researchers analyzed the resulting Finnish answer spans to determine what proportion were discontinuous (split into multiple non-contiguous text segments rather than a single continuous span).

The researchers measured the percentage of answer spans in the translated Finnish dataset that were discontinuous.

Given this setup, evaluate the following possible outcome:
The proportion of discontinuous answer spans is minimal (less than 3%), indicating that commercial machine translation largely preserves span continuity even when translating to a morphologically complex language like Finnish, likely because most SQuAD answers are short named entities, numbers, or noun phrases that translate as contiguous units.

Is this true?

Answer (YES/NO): YES